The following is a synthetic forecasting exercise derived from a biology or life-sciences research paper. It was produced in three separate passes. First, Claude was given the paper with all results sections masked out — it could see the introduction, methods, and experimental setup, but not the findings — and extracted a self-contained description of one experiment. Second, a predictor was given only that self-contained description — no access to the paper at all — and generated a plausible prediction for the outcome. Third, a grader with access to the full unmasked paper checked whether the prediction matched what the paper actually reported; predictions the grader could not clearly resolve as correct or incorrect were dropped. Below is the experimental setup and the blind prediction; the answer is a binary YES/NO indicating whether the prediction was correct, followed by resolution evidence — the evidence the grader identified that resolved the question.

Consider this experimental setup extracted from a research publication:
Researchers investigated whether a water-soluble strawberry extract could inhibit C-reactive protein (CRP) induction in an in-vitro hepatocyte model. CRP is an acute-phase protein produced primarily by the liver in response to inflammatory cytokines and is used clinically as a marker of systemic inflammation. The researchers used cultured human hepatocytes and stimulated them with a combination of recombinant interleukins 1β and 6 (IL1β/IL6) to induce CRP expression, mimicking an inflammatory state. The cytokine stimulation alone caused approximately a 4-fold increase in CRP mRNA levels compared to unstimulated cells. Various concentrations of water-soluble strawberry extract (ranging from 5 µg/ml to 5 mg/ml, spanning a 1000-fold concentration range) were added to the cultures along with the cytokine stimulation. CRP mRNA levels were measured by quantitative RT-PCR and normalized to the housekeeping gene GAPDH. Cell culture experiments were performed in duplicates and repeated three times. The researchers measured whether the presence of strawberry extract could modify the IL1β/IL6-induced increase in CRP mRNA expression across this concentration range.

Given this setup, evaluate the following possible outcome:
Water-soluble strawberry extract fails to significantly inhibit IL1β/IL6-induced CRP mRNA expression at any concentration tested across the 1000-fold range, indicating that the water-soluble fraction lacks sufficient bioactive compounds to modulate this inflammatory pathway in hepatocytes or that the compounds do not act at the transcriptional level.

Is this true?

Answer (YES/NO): NO